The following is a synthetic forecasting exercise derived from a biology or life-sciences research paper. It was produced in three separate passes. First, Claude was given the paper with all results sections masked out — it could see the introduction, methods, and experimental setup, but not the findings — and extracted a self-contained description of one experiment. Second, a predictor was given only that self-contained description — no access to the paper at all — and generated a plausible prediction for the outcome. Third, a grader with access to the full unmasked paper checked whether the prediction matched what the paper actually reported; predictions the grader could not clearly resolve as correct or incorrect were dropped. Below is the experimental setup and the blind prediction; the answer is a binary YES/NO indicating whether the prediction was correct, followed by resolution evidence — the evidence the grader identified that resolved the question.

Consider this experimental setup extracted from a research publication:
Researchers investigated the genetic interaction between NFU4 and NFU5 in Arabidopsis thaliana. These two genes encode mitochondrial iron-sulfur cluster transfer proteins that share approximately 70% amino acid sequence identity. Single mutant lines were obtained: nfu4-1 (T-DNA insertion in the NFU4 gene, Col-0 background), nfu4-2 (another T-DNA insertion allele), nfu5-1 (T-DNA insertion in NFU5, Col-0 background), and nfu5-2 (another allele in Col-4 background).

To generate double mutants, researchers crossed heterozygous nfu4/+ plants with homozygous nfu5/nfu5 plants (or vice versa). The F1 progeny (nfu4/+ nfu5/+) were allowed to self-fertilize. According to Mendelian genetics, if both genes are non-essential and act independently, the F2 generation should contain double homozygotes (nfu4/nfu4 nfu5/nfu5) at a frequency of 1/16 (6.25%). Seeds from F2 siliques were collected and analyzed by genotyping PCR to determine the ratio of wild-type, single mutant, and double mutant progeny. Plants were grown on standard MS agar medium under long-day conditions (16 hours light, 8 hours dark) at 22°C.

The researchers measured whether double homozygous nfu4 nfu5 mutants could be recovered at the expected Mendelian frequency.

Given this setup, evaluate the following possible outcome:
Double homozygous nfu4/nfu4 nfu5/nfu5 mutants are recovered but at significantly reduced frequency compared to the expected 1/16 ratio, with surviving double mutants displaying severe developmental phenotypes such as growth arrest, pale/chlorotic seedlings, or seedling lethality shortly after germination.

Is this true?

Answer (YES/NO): NO